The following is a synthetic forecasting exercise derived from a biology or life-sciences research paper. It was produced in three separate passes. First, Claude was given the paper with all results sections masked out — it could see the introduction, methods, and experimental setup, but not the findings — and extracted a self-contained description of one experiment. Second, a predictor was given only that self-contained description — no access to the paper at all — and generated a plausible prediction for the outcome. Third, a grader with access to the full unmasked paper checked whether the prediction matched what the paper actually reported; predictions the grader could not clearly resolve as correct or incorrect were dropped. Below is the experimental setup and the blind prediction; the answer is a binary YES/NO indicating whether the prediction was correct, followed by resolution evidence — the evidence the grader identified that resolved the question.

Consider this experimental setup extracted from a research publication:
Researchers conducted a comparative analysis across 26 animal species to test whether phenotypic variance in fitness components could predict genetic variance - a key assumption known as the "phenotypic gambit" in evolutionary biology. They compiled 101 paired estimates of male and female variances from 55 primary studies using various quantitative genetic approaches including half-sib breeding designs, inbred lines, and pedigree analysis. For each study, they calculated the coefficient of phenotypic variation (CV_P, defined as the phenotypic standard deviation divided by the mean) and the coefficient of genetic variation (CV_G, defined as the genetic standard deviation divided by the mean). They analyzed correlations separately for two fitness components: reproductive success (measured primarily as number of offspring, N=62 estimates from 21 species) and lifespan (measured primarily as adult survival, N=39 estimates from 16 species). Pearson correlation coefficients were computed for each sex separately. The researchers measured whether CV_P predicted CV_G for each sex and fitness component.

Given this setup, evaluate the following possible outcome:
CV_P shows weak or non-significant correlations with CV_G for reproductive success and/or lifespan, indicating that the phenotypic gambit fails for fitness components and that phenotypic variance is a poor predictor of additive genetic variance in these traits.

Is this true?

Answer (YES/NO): NO